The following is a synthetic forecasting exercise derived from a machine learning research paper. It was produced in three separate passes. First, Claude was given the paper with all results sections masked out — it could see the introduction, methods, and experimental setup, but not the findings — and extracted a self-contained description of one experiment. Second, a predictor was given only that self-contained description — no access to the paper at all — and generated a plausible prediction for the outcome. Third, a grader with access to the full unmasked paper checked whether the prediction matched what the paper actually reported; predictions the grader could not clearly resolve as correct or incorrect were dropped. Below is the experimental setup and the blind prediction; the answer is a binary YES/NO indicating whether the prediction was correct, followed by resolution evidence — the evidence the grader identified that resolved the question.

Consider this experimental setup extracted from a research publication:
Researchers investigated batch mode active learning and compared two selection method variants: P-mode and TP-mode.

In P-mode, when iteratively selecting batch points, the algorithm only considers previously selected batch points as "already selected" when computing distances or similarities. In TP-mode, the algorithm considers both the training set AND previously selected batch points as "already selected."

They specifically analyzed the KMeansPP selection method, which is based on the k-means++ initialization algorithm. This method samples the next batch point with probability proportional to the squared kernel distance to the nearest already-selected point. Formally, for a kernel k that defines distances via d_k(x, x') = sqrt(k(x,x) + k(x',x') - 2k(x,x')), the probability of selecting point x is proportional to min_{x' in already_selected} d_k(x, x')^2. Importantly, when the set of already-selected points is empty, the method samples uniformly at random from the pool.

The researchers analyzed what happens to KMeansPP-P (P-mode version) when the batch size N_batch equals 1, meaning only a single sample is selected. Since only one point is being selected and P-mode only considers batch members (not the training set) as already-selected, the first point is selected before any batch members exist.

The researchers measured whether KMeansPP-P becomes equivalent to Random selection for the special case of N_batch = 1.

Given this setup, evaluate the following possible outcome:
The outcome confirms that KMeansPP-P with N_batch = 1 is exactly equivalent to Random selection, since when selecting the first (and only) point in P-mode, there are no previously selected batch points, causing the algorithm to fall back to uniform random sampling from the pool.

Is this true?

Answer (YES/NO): YES